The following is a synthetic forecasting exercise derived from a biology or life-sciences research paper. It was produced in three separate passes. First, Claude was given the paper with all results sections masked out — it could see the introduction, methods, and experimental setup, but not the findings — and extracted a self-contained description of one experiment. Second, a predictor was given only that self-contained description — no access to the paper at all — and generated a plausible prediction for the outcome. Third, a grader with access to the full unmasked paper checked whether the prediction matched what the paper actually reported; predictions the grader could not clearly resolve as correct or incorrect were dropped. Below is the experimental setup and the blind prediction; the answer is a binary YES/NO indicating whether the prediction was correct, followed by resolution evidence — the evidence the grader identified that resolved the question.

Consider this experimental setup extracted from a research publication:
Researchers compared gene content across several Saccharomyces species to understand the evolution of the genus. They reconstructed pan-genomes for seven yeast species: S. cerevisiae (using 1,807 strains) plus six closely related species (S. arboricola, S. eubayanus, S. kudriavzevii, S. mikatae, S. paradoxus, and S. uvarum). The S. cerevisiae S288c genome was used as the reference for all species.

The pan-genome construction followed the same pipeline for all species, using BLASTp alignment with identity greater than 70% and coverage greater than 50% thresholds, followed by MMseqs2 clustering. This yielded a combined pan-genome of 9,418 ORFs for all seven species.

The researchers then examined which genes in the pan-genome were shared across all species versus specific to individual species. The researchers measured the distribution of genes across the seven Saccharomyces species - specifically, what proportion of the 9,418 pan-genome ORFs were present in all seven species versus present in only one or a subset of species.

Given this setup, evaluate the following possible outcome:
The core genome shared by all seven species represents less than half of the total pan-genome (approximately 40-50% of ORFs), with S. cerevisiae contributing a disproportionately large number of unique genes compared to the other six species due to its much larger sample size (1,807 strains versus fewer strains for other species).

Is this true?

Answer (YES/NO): NO